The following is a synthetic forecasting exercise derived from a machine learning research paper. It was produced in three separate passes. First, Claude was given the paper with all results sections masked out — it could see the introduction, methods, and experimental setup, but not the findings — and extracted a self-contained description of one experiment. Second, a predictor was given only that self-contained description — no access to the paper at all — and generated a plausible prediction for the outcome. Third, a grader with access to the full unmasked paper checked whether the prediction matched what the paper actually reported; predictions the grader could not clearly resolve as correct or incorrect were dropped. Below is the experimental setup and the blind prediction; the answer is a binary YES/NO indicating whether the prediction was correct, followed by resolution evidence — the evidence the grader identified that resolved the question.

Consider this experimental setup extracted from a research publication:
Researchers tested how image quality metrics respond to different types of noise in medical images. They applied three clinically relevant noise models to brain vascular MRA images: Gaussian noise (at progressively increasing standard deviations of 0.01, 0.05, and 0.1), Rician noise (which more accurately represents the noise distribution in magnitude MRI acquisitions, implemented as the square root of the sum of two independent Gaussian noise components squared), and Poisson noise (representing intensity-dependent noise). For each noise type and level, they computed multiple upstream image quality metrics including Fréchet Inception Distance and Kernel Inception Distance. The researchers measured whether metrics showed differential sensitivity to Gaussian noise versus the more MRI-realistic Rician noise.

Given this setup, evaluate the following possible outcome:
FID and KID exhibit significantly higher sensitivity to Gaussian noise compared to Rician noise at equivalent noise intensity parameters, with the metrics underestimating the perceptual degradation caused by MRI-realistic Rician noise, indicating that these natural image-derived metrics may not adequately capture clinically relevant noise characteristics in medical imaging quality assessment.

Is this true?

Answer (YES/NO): NO